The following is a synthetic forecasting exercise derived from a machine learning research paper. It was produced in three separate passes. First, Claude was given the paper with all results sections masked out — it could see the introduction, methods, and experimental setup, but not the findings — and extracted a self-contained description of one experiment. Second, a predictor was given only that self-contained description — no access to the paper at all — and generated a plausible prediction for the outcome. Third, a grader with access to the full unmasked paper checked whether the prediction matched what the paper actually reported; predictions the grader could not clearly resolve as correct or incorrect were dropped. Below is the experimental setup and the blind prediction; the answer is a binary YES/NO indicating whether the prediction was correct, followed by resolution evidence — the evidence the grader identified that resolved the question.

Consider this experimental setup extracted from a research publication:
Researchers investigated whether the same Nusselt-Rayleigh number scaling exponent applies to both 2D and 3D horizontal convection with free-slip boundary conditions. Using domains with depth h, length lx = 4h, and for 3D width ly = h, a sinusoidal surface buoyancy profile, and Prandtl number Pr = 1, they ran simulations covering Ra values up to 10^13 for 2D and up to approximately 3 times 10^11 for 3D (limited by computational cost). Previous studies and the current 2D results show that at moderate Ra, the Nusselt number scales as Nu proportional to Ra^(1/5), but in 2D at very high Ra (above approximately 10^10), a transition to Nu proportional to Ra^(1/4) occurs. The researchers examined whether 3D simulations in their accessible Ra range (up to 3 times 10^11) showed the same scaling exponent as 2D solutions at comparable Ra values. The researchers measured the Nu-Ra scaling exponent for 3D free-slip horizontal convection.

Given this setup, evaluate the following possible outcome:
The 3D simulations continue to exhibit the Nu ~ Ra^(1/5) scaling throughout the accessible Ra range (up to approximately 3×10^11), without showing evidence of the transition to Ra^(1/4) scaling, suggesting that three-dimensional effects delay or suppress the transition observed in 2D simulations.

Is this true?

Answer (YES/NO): YES